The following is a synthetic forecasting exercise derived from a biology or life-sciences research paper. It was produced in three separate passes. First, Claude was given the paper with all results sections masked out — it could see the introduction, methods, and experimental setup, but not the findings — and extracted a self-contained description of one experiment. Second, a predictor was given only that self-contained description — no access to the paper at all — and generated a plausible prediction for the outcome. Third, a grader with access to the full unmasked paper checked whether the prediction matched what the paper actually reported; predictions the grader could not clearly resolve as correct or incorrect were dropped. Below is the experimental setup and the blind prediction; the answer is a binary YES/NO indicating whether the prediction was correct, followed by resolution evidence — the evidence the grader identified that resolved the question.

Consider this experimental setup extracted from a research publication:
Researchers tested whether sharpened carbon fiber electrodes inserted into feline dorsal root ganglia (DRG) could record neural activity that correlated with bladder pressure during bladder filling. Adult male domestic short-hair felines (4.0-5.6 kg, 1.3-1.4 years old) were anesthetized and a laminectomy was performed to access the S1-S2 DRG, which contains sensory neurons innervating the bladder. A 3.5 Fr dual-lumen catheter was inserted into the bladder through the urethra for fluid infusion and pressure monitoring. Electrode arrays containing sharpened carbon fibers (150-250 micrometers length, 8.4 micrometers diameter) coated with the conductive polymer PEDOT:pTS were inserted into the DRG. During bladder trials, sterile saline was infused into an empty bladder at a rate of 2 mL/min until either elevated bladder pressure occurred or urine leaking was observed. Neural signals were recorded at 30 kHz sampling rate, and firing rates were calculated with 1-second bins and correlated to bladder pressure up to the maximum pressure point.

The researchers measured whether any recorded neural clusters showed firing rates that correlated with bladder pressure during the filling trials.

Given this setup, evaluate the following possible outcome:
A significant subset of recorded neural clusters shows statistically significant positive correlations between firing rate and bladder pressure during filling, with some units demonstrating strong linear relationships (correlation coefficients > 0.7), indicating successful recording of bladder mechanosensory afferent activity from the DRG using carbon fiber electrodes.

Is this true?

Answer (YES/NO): YES